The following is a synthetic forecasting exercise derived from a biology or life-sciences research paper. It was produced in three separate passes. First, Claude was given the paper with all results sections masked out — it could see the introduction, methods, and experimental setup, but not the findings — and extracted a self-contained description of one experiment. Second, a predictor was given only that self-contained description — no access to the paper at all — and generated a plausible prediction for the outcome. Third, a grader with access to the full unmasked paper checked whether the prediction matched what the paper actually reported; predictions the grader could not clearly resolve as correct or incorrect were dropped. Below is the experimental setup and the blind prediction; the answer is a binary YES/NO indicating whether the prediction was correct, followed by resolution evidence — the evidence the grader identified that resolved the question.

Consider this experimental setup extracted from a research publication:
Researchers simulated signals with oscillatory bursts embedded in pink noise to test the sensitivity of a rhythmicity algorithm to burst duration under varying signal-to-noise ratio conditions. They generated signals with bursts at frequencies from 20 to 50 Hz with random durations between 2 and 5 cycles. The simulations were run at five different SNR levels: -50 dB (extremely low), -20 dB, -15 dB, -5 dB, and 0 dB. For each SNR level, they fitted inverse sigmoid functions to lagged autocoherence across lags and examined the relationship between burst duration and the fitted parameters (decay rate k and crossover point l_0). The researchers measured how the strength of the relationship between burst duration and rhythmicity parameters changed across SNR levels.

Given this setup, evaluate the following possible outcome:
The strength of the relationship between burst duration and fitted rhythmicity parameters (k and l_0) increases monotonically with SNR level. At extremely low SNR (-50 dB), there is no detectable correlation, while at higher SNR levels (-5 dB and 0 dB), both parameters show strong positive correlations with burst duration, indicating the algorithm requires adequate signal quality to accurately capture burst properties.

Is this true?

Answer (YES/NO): NO